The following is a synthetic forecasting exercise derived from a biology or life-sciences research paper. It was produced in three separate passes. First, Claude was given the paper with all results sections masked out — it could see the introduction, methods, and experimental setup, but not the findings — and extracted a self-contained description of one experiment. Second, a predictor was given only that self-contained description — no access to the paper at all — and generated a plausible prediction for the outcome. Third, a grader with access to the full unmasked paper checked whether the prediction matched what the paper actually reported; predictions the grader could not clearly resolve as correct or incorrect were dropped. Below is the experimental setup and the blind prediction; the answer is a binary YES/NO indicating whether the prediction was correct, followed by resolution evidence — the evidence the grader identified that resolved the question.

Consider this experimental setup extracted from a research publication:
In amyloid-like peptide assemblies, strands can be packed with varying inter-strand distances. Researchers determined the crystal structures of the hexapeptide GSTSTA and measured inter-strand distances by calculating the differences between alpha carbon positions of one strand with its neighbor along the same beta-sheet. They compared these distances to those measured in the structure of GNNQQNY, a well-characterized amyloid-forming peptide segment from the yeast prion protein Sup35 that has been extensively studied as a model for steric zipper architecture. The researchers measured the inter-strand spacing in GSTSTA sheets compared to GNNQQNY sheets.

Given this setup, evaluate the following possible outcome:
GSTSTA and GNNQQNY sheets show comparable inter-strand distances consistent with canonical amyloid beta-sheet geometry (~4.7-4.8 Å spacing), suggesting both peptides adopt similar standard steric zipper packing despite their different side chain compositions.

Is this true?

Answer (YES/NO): NO